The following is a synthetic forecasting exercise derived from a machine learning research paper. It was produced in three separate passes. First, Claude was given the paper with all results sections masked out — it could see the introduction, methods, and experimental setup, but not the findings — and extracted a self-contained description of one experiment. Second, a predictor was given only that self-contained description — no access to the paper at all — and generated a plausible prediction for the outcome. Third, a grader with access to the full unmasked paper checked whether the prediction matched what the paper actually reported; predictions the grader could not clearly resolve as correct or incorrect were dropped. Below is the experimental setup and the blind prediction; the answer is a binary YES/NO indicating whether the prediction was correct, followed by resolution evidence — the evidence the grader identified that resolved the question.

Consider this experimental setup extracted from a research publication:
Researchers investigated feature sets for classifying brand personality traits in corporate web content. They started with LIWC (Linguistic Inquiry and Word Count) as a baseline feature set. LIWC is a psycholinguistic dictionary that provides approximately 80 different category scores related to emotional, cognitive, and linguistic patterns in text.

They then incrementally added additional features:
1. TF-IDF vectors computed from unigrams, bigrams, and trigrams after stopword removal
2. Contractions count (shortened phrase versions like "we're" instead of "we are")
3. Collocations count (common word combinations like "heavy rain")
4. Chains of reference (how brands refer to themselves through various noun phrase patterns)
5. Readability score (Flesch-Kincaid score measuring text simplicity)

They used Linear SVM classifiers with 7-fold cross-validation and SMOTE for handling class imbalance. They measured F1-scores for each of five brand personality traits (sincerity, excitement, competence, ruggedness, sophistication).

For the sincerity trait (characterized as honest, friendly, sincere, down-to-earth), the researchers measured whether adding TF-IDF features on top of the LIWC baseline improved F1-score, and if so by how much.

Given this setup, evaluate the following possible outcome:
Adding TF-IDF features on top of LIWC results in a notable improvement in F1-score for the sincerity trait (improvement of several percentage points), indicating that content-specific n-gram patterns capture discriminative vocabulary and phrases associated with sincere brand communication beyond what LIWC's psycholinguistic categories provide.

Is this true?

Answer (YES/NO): YES